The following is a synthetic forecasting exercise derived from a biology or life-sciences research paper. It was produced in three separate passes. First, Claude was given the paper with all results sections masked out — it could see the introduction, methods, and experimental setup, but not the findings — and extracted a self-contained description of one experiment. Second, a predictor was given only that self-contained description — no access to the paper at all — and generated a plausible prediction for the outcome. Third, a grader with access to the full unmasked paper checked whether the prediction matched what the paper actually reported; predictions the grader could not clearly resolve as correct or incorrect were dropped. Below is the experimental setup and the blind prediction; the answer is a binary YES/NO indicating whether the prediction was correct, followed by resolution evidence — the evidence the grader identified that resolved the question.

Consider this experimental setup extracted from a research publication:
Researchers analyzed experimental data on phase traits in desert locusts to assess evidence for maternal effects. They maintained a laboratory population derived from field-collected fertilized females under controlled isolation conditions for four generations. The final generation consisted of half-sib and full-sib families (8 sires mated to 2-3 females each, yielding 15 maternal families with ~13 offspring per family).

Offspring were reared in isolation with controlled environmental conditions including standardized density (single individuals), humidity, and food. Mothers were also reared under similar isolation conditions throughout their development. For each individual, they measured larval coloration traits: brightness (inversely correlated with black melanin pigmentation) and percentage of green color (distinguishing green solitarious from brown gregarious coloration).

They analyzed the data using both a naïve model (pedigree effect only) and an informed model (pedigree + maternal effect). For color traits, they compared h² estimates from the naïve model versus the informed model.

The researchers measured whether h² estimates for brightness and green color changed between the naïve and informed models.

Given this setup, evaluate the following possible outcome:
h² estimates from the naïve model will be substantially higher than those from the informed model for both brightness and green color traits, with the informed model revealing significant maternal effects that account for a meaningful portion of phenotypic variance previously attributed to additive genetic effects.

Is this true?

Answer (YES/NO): NO